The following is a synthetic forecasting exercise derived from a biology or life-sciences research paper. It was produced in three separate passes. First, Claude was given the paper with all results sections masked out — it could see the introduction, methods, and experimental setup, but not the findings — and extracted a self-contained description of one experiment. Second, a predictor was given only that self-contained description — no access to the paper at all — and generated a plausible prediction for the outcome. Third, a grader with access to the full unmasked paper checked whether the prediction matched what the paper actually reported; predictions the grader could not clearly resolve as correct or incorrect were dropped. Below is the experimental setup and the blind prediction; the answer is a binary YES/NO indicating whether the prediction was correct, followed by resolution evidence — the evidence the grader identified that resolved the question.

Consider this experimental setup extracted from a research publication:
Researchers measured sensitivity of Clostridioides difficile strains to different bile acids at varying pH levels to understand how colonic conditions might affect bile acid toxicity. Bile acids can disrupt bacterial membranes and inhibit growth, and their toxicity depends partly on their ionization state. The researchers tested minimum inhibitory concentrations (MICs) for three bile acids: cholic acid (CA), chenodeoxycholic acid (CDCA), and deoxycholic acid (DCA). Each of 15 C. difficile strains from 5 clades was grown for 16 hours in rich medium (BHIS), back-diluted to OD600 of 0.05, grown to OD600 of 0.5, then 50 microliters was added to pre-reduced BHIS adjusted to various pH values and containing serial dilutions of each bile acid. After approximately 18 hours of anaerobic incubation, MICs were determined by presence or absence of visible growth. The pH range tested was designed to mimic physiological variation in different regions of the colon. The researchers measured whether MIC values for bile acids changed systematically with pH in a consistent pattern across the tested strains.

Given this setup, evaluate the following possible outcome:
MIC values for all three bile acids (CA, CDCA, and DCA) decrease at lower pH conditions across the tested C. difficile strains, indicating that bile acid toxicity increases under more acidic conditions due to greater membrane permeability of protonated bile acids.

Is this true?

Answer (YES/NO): YES